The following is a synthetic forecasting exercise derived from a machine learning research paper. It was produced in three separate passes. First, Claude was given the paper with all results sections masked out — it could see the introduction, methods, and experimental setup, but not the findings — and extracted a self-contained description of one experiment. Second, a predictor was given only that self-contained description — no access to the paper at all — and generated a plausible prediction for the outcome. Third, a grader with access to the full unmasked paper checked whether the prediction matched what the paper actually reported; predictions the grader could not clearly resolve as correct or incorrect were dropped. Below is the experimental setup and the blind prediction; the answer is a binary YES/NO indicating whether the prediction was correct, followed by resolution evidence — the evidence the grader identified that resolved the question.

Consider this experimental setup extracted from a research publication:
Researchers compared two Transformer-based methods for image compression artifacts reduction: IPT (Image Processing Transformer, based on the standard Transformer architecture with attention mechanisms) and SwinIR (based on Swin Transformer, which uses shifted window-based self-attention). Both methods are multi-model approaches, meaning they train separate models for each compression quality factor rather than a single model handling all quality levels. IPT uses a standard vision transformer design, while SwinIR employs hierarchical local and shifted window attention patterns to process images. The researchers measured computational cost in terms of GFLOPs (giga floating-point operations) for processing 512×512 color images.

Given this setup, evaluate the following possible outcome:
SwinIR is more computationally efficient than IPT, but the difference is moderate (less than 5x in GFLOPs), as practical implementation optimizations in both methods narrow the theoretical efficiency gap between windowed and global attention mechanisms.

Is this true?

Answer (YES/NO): YES